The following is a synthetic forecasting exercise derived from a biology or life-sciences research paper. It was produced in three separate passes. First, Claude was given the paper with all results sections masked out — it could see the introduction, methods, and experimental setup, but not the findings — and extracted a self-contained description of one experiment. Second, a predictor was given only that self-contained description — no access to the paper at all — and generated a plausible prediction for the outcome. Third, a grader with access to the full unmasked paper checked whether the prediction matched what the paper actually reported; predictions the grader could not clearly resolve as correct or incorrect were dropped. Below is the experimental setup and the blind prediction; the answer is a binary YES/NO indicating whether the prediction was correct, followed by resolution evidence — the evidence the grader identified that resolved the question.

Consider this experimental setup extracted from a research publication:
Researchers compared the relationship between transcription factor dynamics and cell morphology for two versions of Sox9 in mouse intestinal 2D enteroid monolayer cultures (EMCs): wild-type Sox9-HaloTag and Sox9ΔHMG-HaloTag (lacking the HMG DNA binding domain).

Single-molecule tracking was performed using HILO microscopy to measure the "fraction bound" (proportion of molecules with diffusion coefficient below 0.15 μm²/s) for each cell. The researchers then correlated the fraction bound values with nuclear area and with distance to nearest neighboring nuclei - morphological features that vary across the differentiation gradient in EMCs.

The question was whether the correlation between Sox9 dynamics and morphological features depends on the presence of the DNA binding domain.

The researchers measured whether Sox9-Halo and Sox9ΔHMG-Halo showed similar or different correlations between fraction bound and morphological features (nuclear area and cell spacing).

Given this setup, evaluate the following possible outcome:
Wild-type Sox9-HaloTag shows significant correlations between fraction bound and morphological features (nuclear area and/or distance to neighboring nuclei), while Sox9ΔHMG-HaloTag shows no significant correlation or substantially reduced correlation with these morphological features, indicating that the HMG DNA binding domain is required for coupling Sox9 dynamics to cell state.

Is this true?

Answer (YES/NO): YES